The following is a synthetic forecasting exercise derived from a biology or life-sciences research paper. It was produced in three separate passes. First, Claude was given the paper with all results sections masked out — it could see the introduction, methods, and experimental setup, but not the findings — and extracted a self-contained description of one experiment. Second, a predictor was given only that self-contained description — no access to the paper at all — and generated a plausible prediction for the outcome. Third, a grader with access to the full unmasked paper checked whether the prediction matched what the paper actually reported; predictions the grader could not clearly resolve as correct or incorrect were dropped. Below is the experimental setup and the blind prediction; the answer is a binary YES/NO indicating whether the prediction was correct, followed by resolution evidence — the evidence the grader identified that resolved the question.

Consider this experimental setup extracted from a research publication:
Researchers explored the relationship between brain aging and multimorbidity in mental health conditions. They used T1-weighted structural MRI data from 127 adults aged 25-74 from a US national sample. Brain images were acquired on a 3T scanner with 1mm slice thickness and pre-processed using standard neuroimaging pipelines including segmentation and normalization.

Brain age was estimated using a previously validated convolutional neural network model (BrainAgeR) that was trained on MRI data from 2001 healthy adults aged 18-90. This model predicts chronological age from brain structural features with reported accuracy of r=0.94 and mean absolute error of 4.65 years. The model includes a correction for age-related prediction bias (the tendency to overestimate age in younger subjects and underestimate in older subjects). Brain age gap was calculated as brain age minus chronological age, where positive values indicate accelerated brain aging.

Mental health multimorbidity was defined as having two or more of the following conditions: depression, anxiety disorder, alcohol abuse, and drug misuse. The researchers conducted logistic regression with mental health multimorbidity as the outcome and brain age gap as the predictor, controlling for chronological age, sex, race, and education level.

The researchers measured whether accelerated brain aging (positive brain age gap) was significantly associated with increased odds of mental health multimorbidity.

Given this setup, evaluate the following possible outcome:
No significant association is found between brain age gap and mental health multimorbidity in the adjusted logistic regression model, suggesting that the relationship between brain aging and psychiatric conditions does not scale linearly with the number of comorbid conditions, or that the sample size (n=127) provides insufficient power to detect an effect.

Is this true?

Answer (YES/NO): NO